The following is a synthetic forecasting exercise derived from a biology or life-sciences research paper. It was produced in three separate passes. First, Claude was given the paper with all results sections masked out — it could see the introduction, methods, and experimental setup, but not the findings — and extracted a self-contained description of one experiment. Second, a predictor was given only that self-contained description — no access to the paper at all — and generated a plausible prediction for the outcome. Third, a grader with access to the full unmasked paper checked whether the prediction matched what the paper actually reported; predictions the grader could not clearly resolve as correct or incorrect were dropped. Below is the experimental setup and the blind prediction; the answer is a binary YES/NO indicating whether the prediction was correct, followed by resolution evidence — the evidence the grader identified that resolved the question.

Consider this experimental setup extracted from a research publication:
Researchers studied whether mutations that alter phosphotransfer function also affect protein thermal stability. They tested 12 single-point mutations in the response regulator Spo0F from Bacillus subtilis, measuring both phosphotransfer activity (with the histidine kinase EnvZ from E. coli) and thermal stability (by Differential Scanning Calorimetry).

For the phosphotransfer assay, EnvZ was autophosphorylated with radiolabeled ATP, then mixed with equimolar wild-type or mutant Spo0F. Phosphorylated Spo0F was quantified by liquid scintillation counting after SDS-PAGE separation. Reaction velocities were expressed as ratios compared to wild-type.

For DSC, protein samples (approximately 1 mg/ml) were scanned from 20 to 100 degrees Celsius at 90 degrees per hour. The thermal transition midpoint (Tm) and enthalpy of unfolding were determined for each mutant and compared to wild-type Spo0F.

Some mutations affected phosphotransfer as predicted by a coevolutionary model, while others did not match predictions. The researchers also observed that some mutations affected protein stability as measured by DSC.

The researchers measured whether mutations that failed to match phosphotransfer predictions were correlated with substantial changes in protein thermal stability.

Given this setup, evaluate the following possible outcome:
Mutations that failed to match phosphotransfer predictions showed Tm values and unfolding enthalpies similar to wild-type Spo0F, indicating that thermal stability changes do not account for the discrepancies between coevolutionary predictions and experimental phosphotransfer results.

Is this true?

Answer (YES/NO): NO